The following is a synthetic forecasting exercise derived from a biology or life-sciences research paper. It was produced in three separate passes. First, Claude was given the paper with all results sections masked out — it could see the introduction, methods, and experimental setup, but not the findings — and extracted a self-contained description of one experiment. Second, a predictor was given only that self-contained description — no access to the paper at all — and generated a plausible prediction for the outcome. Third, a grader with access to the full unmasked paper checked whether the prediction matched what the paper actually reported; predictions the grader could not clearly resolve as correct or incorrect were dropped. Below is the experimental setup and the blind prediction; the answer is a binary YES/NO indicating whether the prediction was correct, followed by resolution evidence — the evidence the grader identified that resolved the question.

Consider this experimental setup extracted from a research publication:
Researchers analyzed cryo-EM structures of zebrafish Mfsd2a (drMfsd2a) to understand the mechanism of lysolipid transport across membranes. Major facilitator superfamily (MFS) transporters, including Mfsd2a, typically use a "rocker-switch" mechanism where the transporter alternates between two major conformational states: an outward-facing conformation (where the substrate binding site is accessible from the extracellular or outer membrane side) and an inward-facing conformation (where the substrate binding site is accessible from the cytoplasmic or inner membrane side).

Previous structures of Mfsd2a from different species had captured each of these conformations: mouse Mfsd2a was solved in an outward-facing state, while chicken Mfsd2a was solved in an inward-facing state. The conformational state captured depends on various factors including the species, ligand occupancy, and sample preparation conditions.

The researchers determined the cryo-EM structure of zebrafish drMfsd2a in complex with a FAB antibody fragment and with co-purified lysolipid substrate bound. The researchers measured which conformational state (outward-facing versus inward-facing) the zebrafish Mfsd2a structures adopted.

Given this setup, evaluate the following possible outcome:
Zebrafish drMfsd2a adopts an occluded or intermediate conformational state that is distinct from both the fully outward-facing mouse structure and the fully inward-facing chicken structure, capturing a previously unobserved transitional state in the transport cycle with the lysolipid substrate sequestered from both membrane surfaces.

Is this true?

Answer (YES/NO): NO